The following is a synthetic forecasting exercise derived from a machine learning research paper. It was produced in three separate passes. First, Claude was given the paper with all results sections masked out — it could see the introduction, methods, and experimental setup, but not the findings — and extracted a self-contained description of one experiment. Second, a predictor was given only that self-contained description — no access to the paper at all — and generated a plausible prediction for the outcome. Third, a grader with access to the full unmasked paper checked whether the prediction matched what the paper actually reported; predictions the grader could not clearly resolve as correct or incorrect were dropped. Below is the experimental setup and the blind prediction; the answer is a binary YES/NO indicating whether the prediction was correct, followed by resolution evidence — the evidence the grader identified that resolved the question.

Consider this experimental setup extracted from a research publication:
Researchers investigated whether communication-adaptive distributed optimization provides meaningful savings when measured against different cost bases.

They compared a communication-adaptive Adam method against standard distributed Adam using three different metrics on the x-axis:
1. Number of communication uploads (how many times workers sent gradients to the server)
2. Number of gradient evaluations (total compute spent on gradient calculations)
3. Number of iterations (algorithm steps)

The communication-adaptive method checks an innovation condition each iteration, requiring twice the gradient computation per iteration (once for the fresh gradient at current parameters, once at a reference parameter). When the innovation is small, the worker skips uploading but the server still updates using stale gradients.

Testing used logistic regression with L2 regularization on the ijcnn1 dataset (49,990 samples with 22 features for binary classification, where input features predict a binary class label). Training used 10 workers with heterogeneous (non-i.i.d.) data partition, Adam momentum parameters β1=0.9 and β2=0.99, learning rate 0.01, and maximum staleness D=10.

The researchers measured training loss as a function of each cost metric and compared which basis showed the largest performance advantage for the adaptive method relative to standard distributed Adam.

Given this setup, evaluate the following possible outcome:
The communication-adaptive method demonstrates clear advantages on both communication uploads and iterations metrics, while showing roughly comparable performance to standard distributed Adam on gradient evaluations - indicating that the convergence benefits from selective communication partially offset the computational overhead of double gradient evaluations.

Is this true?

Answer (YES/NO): NO